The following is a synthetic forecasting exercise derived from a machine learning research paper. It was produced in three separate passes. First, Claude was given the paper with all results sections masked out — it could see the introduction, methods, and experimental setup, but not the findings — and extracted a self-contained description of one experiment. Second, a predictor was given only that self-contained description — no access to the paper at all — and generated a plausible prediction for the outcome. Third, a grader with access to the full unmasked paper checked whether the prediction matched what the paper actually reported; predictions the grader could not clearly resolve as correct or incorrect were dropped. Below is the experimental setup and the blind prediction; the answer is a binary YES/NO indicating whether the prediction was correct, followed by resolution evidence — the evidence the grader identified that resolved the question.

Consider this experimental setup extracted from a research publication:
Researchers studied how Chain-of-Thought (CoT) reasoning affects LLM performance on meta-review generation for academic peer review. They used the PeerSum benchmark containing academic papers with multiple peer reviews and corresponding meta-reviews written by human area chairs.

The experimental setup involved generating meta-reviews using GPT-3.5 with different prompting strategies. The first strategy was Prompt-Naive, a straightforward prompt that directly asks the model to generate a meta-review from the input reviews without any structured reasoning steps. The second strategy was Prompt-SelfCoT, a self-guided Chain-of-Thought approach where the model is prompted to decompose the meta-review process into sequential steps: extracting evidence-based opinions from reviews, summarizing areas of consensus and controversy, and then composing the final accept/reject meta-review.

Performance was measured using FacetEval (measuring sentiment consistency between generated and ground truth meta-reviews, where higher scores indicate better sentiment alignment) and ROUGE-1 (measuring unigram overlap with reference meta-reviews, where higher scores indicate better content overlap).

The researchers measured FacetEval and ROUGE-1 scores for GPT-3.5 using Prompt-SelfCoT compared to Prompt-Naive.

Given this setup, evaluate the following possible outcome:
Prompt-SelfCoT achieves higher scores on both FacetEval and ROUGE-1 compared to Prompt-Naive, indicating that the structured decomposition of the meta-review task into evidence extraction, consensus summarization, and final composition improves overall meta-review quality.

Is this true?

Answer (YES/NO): NO